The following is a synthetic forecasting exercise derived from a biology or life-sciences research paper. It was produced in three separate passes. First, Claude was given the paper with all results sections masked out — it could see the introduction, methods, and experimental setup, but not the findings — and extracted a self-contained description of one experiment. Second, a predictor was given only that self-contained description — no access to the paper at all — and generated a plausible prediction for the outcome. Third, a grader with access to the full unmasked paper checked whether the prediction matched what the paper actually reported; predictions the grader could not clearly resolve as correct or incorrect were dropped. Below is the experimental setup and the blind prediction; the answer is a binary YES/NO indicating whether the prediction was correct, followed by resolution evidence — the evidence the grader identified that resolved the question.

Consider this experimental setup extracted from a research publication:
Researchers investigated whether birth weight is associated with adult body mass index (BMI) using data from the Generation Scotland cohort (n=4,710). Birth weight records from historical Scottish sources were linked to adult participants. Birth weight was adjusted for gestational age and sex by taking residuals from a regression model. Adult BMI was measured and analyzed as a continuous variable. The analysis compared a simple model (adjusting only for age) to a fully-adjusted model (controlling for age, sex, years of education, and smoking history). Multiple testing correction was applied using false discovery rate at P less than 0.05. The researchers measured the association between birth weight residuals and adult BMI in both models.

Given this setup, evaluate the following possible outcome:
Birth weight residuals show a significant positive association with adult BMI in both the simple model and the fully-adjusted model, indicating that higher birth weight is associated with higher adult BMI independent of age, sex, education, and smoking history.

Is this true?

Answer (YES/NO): YES